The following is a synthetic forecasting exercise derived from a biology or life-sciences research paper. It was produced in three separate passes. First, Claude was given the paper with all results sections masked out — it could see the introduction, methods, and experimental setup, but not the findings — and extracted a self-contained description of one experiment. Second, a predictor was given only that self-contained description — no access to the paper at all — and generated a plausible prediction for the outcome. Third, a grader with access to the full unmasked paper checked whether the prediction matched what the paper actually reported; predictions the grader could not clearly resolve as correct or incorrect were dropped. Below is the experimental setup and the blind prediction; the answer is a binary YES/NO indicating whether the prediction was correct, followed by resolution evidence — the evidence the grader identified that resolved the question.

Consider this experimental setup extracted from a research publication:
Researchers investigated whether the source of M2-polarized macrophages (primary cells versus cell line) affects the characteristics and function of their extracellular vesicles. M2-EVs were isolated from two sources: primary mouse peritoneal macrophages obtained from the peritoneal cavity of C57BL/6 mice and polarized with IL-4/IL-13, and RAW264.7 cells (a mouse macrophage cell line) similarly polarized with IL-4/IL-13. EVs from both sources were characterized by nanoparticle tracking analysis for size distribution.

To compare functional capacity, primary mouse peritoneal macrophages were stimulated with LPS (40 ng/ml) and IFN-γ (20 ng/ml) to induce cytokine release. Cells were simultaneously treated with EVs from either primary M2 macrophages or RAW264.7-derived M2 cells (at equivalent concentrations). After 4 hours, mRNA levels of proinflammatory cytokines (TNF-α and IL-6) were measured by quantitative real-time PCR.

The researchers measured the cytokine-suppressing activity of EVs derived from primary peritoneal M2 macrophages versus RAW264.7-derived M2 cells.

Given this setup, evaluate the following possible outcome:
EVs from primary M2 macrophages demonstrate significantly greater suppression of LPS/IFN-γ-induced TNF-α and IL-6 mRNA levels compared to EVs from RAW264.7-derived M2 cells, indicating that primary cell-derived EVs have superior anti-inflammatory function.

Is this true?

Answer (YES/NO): YES